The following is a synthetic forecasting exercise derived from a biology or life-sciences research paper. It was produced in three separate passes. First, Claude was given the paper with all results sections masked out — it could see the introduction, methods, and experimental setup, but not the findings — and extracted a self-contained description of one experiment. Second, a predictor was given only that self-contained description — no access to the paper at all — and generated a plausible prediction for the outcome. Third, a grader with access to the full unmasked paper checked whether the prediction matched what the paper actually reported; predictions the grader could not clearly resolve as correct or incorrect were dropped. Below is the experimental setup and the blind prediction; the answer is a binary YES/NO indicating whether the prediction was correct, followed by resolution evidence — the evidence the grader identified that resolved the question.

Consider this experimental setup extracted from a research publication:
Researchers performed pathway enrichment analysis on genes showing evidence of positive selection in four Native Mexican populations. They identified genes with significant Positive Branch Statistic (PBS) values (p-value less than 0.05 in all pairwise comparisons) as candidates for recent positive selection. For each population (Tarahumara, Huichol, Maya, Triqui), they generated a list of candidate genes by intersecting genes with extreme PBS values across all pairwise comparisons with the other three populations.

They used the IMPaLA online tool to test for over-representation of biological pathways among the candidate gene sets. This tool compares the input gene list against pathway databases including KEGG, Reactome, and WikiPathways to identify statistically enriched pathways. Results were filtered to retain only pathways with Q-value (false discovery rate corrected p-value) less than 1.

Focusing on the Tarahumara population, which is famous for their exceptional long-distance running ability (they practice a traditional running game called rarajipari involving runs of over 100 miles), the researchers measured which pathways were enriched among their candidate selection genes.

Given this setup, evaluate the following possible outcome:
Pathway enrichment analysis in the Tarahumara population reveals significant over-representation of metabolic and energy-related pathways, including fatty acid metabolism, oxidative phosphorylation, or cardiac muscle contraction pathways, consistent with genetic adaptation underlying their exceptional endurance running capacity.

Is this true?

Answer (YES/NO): NO